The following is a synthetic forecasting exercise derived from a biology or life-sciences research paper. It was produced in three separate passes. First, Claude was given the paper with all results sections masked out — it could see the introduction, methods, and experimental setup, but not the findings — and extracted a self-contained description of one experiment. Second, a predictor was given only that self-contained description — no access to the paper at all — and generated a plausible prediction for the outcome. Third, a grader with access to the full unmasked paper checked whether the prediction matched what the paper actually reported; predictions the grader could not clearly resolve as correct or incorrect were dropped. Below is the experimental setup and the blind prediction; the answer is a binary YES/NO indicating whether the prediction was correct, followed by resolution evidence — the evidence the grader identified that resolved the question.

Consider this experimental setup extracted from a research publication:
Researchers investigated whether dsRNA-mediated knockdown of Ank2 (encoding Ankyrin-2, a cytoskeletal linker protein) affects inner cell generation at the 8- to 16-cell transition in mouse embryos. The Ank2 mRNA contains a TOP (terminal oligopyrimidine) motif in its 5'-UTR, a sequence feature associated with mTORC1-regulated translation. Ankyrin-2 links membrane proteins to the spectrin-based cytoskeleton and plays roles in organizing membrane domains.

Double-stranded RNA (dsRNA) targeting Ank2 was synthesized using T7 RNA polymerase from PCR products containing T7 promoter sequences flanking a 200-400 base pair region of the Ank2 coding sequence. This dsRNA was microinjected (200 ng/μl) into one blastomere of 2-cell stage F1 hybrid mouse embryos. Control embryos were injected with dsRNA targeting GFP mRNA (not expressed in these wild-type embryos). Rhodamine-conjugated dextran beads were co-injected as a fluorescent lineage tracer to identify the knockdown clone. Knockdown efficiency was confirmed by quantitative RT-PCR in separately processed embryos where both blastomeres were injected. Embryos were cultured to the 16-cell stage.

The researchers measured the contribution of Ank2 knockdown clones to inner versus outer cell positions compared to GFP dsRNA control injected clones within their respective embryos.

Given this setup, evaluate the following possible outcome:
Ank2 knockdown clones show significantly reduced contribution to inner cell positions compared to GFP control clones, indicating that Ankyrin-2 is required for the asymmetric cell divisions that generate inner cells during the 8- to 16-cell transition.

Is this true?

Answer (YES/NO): YES